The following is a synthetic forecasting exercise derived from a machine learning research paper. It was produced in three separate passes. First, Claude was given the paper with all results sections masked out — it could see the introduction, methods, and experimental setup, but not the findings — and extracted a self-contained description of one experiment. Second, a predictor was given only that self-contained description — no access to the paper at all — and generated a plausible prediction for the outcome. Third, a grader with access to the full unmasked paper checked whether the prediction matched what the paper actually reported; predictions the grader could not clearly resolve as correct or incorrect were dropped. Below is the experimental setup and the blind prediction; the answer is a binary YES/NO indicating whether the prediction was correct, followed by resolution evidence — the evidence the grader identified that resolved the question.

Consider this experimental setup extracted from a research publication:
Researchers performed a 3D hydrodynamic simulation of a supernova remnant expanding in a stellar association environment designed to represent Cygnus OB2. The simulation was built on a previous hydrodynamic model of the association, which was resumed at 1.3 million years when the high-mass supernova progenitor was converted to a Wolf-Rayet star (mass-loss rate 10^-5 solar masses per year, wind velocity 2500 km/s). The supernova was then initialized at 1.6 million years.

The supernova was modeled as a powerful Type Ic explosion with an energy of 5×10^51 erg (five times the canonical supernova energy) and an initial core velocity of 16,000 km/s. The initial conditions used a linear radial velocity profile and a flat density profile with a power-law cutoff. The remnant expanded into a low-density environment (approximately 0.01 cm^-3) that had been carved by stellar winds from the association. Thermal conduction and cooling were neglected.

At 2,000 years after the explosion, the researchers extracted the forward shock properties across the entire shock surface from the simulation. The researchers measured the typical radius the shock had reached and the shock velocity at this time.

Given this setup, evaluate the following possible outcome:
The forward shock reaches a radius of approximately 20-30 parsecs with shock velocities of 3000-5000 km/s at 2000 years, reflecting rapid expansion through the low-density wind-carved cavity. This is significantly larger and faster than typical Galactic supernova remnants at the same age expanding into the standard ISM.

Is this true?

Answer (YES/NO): NO